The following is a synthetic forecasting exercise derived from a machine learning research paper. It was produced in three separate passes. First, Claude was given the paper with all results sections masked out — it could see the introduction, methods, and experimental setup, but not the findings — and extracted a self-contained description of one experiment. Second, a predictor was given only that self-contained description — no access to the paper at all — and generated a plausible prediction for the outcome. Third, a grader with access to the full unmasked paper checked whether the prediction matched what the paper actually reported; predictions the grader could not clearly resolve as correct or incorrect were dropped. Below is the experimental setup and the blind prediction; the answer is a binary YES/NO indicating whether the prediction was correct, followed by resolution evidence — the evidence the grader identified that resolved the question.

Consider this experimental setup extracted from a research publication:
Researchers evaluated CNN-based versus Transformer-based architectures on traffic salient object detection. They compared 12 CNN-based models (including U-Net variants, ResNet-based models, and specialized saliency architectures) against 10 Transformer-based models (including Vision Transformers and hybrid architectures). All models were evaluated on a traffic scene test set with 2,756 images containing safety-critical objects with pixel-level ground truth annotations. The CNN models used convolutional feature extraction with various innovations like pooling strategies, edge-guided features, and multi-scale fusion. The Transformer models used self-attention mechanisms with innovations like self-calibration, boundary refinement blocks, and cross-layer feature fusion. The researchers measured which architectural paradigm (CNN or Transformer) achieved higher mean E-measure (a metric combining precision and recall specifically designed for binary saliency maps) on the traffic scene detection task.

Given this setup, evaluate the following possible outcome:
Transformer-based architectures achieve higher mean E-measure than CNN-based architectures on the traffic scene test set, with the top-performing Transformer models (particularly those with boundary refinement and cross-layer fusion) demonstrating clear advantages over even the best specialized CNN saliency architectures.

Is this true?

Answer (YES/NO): YES